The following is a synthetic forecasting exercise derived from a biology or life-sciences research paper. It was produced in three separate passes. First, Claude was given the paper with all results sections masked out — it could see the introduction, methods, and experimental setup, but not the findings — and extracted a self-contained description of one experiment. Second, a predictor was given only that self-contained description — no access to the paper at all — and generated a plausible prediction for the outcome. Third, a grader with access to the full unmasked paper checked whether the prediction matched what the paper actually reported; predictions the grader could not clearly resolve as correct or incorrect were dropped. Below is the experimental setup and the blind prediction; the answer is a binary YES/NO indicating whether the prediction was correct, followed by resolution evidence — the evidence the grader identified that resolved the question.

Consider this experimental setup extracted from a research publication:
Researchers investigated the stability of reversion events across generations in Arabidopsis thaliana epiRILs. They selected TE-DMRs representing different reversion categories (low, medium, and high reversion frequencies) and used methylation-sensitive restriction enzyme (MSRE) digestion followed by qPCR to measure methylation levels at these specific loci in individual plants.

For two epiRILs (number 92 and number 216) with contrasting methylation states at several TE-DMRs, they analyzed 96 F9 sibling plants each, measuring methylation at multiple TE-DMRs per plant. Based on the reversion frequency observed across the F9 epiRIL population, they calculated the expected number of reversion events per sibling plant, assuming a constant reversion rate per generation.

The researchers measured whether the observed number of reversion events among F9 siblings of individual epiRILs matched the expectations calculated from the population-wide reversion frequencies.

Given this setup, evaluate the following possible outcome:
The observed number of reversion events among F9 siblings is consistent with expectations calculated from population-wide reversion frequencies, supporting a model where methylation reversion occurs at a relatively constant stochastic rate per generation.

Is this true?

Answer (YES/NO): NO